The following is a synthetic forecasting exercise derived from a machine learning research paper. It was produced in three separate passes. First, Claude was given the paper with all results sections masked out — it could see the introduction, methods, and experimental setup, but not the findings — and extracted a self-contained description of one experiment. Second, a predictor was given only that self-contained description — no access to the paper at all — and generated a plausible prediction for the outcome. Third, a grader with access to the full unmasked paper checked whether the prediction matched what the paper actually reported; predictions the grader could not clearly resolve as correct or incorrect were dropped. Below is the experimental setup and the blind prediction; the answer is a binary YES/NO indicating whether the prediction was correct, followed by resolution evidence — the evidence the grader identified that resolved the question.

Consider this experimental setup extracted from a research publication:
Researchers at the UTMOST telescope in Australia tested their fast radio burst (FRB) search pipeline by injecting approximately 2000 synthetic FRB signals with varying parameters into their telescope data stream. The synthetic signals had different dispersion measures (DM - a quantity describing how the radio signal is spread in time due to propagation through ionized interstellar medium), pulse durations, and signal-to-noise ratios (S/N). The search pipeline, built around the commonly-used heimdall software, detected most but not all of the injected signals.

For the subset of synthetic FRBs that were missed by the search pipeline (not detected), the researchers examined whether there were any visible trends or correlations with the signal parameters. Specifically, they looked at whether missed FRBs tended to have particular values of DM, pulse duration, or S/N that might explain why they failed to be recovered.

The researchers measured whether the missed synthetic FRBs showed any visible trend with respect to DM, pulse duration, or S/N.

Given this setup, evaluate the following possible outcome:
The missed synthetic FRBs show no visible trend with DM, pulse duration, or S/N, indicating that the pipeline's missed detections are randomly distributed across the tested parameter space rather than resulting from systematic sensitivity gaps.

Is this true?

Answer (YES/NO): NO